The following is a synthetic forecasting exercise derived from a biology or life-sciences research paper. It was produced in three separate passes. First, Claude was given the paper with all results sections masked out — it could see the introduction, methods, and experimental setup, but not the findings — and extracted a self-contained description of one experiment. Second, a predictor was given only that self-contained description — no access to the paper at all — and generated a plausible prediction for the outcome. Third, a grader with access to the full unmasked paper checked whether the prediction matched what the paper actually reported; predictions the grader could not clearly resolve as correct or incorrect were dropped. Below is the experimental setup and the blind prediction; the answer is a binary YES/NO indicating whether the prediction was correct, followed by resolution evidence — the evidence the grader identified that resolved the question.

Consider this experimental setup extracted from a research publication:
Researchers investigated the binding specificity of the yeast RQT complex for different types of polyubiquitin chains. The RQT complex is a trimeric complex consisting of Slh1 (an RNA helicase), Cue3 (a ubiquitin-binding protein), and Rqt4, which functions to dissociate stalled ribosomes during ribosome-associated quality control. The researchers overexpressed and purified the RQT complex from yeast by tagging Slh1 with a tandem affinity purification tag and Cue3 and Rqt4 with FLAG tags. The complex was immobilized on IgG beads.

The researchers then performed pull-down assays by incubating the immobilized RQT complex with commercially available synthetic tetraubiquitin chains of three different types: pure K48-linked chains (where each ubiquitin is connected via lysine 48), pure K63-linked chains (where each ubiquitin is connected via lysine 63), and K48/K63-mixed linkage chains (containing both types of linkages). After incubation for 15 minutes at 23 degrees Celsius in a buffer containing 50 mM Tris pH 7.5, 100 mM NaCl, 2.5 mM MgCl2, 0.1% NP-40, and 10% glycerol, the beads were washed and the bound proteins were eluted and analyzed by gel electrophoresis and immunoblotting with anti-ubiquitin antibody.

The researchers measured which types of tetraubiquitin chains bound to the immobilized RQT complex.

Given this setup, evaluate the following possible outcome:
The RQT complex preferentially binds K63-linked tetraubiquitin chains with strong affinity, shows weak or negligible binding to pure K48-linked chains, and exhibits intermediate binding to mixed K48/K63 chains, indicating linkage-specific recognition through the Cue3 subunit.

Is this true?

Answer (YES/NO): NO